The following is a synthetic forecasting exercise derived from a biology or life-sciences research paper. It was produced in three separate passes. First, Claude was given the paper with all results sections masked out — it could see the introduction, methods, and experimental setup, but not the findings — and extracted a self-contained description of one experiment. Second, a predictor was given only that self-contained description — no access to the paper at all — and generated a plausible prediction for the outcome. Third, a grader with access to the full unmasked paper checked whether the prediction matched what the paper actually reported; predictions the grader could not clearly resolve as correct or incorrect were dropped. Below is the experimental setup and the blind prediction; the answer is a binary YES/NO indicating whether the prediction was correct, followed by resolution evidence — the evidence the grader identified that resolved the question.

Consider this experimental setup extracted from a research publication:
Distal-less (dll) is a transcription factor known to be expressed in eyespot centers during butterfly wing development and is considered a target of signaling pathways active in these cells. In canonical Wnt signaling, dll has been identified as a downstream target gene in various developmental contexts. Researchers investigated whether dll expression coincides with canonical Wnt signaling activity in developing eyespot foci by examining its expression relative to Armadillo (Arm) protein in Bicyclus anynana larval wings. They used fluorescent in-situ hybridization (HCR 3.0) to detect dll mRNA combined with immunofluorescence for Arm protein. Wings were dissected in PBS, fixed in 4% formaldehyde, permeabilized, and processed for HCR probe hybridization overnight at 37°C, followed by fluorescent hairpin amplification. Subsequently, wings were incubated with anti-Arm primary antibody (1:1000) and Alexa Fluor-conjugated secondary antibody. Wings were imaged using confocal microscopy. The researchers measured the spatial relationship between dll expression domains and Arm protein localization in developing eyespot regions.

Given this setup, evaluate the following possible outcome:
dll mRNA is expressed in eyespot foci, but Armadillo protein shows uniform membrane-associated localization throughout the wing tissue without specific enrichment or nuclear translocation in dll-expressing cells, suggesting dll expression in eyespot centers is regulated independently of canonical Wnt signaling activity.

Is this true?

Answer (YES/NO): NO